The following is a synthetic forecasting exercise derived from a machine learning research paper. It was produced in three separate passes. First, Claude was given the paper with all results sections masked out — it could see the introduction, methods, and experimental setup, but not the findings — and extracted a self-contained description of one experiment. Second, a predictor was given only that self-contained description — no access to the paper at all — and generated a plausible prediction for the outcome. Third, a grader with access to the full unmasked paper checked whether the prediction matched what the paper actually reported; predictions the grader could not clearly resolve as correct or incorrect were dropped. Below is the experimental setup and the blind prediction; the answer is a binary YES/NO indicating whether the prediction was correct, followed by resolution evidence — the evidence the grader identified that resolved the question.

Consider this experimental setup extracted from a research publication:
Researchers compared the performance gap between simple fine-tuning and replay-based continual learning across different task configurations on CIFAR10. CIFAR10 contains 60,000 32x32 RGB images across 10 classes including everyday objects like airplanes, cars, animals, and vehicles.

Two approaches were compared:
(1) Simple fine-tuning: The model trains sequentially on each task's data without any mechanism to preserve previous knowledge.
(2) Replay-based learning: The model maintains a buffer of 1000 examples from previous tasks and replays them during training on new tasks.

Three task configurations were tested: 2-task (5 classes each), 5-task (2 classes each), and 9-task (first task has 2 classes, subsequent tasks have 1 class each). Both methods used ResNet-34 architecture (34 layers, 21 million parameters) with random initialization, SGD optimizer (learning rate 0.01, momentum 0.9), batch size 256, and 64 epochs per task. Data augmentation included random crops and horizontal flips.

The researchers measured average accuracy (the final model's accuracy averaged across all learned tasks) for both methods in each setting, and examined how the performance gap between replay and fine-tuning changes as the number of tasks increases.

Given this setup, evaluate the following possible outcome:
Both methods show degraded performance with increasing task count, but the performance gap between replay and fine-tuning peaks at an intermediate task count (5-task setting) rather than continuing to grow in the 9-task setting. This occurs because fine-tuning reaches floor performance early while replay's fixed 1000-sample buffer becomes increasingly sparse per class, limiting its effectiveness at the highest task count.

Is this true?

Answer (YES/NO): NO